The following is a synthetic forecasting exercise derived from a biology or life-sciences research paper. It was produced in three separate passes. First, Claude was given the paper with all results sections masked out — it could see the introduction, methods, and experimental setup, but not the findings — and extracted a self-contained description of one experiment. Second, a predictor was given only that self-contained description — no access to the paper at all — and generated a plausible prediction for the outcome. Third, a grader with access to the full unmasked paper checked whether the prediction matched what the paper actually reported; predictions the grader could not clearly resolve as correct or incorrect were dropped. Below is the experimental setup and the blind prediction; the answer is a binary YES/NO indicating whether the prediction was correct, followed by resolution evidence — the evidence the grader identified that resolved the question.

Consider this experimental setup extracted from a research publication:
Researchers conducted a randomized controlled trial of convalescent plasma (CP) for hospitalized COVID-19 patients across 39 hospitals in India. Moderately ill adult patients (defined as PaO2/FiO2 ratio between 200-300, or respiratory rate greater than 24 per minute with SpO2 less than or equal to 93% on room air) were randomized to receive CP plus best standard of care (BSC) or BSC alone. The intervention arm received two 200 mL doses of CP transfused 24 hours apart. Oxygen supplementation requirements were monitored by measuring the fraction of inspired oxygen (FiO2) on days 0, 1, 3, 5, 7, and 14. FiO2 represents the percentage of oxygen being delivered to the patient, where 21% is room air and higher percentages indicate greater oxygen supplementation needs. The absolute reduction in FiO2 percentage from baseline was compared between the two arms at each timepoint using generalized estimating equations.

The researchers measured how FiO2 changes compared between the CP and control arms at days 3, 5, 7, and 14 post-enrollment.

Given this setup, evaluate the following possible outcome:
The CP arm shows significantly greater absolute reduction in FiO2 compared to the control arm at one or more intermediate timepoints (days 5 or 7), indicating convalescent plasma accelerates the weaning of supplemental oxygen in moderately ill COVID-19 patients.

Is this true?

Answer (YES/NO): YES